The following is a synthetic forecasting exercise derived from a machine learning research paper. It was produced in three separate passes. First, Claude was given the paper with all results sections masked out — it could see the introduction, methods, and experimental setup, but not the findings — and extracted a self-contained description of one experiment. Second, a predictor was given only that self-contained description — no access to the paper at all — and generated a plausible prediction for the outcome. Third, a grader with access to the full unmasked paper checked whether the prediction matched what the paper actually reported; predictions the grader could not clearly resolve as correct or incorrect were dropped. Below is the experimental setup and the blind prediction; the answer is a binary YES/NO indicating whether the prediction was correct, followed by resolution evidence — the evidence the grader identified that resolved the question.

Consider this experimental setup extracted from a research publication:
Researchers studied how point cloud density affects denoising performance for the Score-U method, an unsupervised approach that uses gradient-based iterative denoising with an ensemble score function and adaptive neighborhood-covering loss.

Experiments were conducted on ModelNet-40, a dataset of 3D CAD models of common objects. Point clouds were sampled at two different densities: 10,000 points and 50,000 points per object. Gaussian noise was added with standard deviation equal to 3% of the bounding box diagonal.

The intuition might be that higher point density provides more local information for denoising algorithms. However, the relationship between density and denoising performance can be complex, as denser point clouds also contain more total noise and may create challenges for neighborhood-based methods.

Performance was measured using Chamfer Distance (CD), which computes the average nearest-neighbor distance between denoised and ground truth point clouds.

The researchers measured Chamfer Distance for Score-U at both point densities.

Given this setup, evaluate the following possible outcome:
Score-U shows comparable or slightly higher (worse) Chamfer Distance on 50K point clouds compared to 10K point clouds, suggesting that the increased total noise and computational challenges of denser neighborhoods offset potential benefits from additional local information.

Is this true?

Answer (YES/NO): NO